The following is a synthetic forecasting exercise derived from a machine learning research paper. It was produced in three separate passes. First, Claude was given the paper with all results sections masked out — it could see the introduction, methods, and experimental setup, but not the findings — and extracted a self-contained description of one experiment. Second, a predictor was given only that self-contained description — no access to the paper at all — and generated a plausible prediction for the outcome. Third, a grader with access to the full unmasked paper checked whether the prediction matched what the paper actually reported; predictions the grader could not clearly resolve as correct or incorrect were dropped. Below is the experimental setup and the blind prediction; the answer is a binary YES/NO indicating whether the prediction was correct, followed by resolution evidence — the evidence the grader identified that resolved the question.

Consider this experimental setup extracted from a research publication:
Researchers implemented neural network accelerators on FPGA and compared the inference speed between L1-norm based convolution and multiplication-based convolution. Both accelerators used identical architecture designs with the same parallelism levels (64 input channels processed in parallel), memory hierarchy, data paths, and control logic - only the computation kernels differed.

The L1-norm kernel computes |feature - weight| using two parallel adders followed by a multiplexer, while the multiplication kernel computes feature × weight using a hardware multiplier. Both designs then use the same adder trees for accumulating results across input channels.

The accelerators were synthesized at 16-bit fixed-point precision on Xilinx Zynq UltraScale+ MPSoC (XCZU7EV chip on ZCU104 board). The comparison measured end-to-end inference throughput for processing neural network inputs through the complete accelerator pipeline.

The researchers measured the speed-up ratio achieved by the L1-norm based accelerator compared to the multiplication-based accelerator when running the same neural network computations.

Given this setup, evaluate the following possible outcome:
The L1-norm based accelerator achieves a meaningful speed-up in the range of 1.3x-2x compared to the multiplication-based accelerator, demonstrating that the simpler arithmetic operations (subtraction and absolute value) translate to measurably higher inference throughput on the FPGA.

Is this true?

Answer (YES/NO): NO